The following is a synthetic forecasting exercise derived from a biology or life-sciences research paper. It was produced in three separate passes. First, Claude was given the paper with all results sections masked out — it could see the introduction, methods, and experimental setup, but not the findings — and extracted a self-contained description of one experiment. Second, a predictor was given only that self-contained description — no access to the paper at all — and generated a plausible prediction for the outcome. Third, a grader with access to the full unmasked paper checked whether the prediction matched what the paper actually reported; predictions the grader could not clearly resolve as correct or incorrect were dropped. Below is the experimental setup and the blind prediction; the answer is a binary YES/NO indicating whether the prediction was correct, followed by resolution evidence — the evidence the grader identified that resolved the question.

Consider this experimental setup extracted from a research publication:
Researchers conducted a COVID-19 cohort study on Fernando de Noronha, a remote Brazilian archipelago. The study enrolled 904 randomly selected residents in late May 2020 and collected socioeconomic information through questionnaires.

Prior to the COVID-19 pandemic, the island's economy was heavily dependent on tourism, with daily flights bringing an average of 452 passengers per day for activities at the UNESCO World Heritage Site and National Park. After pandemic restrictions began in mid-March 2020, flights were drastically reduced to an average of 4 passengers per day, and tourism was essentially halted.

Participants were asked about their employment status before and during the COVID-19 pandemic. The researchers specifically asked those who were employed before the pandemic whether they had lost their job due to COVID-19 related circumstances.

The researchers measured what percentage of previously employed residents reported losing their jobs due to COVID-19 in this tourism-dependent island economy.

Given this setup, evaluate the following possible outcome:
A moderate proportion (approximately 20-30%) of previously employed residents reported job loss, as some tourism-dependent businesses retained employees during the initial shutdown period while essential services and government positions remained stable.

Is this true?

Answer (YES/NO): NO